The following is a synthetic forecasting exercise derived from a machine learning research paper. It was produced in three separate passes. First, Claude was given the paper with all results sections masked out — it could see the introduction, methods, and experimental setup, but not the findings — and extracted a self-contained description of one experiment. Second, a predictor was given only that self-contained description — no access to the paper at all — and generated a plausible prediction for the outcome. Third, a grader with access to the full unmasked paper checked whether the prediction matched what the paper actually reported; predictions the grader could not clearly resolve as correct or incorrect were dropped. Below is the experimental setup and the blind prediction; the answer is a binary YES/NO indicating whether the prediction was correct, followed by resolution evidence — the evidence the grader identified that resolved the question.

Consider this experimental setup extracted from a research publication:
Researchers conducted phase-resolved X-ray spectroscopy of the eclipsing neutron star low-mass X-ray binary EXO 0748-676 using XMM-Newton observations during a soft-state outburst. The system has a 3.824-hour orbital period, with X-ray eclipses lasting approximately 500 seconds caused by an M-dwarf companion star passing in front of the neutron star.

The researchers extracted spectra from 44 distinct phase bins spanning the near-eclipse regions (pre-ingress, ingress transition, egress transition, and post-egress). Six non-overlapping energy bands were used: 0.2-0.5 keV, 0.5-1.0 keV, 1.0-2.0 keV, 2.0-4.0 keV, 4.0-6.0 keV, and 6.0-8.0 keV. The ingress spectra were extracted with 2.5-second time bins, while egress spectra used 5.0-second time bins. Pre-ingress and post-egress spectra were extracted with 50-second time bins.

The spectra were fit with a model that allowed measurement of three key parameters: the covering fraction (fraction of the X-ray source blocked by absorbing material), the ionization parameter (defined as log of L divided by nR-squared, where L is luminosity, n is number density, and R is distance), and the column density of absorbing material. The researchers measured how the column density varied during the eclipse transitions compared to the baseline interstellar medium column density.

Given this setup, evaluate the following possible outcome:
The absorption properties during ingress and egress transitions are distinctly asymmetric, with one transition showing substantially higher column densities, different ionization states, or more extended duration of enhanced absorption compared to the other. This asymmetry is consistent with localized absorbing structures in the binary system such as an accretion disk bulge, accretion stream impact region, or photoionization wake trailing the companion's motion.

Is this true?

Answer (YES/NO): NO